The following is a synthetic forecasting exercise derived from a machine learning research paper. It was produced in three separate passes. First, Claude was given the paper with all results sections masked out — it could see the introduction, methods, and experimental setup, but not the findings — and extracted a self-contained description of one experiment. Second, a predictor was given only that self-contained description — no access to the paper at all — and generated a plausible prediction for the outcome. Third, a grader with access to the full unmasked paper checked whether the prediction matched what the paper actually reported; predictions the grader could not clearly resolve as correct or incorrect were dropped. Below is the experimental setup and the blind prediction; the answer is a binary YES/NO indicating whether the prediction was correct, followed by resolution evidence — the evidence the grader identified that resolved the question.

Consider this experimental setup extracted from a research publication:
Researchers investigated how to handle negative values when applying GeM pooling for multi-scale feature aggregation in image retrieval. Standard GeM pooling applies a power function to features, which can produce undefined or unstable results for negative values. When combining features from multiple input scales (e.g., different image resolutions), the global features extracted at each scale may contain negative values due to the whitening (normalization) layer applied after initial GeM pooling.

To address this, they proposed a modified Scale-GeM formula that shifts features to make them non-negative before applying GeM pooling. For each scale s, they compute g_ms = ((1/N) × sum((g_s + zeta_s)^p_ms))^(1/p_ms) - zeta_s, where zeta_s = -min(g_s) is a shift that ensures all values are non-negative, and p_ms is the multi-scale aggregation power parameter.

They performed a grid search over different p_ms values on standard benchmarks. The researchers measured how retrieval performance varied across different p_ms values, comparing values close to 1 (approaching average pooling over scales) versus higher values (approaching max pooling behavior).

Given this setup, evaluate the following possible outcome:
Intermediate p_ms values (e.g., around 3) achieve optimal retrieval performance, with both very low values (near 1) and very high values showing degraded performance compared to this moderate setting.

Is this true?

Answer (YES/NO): NO